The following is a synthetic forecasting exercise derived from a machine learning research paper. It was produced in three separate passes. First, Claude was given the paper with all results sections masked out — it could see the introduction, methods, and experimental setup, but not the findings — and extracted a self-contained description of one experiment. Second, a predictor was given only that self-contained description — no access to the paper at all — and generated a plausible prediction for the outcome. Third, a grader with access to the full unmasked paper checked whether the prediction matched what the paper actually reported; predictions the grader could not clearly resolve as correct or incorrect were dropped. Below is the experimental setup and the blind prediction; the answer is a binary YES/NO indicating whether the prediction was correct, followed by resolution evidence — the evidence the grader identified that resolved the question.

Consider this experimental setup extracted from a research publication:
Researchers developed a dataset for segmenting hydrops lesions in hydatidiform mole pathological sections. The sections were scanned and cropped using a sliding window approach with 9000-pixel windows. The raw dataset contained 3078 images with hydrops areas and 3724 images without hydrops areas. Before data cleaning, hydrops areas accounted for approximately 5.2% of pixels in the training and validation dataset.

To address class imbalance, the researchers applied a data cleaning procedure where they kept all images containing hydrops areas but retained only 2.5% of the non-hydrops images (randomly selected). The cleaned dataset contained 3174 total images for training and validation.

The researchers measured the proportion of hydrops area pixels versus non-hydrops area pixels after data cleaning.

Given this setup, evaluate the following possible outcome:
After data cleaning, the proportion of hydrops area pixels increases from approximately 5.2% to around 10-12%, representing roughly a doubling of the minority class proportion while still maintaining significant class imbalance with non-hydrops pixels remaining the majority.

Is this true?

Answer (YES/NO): YES